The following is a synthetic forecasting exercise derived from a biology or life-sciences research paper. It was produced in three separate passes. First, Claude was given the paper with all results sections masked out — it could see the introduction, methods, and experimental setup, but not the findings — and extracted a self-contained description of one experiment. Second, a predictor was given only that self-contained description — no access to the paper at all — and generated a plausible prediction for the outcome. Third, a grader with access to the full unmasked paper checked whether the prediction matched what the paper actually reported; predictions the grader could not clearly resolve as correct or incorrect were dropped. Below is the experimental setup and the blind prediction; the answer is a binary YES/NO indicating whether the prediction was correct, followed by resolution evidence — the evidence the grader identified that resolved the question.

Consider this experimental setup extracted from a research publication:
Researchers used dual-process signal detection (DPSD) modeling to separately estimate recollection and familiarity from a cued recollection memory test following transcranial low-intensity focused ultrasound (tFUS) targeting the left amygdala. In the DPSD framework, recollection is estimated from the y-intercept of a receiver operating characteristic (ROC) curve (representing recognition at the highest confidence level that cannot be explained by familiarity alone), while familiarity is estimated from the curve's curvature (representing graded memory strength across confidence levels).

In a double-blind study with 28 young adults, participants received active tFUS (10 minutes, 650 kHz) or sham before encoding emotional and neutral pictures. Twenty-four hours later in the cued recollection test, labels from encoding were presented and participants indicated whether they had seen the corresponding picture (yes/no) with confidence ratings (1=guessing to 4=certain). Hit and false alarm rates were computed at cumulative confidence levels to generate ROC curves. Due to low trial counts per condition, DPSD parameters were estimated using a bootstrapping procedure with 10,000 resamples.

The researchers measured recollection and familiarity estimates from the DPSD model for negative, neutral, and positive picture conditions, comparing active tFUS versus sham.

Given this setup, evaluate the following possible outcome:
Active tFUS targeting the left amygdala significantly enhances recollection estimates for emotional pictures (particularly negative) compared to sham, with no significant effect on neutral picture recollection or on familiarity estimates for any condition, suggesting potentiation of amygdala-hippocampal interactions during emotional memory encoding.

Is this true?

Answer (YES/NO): NO